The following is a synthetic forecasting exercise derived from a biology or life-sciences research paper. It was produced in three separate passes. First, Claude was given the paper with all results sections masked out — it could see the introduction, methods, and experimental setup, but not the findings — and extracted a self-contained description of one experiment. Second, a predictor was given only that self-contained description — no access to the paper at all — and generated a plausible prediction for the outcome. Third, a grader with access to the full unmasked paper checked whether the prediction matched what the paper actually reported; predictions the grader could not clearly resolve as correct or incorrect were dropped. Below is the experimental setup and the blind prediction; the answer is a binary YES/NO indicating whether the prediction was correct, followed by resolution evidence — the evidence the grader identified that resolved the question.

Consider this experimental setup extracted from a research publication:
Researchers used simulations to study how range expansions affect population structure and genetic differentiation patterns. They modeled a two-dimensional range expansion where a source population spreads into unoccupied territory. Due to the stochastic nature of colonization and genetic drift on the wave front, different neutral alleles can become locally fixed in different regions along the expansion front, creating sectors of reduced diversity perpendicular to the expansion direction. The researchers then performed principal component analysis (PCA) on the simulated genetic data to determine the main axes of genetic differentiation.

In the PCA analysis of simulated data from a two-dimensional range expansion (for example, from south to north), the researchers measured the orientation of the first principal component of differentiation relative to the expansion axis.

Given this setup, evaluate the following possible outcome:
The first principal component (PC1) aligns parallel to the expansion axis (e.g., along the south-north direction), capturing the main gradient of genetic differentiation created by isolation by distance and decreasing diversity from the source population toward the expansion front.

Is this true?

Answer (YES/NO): NO